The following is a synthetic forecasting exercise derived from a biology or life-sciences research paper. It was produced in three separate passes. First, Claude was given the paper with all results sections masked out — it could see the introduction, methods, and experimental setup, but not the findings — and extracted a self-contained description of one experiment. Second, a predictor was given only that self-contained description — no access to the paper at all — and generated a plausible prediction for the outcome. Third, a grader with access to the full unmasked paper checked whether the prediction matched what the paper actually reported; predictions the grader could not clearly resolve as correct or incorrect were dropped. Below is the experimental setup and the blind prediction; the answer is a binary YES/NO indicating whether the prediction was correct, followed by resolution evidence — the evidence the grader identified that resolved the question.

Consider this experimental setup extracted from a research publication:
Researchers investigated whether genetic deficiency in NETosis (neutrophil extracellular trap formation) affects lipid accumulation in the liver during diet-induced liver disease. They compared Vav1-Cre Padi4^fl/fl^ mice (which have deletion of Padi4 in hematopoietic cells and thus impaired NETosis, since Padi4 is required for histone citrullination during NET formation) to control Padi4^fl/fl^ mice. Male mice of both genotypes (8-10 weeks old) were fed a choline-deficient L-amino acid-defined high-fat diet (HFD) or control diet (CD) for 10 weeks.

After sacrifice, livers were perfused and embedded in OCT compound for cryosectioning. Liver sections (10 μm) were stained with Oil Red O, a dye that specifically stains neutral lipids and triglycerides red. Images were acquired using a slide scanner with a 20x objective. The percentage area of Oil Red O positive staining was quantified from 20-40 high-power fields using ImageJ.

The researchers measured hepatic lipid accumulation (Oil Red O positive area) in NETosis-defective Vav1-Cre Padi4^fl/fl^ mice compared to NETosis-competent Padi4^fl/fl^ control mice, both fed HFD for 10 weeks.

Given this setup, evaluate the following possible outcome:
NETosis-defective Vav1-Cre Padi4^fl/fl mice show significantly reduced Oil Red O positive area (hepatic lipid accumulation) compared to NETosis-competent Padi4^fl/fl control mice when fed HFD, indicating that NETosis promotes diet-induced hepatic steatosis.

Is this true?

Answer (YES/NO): NO